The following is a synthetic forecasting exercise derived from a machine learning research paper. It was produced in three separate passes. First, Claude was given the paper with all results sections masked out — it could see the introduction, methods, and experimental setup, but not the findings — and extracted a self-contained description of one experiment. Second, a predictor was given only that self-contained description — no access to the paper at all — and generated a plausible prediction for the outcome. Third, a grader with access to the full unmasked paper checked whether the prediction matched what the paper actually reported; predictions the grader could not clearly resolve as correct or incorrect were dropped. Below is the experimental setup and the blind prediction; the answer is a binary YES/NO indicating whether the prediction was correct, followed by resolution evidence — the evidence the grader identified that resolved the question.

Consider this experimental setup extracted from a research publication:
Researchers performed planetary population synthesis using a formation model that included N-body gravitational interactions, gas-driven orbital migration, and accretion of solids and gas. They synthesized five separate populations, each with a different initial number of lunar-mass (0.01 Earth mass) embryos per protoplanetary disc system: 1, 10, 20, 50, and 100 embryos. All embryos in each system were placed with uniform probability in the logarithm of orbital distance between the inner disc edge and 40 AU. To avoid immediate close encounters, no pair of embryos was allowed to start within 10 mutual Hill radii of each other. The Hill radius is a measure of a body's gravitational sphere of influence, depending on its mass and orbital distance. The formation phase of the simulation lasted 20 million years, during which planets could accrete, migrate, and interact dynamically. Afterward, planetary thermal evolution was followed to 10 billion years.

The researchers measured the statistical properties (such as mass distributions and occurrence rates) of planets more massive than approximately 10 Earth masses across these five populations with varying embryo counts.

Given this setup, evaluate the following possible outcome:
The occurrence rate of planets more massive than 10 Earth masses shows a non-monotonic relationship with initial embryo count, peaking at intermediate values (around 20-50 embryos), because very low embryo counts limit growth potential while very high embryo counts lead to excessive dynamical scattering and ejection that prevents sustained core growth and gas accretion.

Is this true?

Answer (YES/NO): NO